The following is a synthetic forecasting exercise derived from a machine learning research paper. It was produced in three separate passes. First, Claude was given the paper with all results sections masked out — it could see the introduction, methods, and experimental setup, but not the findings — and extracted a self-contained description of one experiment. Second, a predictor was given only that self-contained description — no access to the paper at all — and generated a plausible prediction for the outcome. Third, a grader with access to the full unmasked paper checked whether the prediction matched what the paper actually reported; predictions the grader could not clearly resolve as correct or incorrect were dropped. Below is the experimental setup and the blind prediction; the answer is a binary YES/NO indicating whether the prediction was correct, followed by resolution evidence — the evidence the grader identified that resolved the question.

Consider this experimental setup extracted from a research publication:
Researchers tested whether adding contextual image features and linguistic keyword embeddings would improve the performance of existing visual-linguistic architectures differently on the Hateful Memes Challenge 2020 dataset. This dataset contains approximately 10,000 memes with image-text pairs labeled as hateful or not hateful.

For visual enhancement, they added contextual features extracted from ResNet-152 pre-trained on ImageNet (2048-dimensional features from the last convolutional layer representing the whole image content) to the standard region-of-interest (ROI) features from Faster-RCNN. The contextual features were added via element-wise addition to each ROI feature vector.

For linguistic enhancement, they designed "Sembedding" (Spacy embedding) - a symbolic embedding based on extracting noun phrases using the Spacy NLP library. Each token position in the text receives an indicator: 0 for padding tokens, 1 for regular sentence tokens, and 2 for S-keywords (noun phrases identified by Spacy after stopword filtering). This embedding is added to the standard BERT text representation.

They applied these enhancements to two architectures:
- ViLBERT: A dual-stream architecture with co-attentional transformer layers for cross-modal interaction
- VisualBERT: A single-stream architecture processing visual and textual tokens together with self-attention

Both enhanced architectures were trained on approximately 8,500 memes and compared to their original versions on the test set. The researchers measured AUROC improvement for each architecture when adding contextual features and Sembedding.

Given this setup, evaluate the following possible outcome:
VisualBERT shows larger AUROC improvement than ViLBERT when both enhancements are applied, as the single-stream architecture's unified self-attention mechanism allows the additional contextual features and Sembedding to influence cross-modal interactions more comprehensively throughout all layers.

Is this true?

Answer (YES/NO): NO